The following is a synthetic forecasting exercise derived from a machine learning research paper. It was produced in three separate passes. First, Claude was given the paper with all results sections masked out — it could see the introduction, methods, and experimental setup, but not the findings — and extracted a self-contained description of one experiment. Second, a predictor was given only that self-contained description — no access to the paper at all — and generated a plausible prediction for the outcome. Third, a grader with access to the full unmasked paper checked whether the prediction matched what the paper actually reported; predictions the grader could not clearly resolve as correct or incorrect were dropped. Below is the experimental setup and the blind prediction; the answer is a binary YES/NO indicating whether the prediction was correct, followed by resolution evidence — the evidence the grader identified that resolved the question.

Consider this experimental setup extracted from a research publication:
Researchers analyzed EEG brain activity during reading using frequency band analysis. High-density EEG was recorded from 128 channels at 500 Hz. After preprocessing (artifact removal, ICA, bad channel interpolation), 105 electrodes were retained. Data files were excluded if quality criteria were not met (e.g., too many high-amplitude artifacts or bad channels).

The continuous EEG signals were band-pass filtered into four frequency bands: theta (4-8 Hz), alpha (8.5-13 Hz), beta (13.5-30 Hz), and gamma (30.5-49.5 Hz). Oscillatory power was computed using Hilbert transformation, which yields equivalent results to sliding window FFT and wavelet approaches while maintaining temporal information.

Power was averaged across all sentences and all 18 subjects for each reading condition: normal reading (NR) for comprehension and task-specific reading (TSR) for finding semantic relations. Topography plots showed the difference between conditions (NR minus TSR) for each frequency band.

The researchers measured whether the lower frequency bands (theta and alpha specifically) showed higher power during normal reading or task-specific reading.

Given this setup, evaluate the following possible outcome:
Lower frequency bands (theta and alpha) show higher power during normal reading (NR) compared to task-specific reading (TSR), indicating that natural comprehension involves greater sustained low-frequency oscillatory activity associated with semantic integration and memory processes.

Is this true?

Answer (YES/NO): YES